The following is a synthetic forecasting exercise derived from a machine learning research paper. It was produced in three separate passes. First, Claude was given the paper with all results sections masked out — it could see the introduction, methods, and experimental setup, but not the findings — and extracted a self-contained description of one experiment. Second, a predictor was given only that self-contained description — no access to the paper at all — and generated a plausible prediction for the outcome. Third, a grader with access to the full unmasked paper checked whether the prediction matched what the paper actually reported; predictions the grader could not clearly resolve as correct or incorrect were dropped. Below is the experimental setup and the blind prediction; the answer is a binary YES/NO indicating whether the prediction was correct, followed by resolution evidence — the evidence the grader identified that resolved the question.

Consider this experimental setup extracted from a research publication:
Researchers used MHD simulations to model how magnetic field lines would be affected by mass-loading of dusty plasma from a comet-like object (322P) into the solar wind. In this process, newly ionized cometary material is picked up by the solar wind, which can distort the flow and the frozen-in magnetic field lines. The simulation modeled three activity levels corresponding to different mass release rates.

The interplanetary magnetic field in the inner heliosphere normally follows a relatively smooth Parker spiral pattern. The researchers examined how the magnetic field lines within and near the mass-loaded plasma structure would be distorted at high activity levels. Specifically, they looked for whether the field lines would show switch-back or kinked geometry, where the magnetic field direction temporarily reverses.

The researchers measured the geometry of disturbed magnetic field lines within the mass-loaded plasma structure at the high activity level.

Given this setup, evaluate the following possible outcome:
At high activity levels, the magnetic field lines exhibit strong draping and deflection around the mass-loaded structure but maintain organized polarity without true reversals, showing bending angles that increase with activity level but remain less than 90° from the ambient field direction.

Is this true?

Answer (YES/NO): NO